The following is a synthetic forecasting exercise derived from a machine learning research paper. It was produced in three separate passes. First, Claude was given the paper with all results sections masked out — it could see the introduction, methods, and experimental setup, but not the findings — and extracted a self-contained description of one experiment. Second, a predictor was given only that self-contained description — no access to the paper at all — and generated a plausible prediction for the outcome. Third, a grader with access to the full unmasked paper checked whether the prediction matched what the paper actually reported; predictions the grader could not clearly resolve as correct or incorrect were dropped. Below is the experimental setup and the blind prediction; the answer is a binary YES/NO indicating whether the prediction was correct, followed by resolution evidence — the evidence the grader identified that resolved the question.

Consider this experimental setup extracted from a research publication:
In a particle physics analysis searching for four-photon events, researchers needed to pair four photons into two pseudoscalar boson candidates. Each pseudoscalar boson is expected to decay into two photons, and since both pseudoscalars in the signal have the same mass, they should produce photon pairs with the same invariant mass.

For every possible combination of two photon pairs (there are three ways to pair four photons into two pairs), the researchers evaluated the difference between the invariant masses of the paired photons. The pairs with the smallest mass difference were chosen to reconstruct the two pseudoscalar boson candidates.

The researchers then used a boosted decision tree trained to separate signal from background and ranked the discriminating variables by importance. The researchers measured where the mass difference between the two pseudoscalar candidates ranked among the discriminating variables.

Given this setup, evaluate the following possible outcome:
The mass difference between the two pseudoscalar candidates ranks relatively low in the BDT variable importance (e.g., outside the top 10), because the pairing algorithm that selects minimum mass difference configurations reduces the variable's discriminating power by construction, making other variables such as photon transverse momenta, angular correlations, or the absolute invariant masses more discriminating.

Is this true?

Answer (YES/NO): NO